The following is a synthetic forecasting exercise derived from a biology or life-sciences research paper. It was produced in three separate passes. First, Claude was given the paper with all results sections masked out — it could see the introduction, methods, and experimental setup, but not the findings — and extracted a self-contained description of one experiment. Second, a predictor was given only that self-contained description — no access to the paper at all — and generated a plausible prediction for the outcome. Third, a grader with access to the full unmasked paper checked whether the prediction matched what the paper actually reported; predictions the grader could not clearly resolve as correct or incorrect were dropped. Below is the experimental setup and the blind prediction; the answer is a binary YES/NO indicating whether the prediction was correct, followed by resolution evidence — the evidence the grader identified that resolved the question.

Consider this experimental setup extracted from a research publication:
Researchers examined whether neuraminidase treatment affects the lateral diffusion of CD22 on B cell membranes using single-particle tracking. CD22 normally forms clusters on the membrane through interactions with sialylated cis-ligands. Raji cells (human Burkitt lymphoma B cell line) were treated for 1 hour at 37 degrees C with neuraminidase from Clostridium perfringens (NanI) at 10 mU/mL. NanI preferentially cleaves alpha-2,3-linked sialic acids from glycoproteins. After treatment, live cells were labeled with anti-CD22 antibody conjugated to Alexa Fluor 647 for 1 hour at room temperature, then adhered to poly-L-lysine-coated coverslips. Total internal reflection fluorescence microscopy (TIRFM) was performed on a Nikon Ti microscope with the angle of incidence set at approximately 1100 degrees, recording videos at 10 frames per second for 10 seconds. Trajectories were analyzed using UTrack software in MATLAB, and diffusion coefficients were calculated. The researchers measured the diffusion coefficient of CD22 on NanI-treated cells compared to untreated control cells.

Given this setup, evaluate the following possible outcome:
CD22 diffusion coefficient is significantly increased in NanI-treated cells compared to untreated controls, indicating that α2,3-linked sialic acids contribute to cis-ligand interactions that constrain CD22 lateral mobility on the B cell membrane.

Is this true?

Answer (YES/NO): NO